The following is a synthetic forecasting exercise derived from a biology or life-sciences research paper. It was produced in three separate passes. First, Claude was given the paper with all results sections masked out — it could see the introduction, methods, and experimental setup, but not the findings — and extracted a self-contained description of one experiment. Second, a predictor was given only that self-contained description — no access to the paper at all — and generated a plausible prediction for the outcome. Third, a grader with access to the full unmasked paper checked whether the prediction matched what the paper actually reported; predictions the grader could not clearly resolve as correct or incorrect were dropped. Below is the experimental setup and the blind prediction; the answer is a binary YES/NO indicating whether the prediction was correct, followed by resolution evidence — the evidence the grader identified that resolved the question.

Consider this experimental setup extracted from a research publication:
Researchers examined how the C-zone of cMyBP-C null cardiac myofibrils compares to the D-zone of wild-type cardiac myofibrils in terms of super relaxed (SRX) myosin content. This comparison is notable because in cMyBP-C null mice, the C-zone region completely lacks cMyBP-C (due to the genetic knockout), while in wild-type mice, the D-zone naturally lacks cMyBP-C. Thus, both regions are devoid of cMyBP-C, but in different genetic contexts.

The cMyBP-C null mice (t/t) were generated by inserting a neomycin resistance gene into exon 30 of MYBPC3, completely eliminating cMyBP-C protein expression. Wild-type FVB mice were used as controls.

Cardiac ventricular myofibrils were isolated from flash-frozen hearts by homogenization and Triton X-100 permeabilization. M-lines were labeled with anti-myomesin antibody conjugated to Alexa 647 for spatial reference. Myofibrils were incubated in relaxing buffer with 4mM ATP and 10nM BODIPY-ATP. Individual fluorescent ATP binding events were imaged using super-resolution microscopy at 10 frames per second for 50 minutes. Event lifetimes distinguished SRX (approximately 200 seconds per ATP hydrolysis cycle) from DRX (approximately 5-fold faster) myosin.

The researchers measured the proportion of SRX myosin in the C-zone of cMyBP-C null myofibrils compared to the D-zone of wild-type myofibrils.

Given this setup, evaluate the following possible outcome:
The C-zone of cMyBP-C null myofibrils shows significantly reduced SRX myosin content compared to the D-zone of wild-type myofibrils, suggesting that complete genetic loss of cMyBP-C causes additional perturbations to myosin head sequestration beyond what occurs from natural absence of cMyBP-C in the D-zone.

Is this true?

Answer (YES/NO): NO